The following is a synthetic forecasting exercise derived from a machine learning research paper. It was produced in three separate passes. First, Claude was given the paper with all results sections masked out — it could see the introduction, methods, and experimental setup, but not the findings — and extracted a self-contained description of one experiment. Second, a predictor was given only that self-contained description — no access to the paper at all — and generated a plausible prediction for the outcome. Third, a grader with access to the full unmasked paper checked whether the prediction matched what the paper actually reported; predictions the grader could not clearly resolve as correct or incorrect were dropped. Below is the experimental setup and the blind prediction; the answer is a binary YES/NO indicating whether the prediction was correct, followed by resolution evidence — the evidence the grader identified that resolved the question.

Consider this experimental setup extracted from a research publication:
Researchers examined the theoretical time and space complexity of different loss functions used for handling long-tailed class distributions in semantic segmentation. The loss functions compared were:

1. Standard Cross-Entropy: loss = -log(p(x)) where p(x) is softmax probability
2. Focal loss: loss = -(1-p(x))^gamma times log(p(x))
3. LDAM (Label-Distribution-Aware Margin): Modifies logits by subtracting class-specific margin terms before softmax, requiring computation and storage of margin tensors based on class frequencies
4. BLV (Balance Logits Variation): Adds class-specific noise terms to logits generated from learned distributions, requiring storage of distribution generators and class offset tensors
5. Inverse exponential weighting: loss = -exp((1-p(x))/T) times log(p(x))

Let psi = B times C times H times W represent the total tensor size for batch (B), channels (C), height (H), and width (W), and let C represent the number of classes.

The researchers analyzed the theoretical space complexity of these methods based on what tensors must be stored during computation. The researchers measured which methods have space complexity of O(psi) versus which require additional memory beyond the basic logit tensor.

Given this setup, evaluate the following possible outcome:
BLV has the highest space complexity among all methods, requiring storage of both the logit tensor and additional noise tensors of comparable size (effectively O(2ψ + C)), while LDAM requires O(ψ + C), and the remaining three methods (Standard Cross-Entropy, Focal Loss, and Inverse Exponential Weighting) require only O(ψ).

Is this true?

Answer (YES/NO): NO